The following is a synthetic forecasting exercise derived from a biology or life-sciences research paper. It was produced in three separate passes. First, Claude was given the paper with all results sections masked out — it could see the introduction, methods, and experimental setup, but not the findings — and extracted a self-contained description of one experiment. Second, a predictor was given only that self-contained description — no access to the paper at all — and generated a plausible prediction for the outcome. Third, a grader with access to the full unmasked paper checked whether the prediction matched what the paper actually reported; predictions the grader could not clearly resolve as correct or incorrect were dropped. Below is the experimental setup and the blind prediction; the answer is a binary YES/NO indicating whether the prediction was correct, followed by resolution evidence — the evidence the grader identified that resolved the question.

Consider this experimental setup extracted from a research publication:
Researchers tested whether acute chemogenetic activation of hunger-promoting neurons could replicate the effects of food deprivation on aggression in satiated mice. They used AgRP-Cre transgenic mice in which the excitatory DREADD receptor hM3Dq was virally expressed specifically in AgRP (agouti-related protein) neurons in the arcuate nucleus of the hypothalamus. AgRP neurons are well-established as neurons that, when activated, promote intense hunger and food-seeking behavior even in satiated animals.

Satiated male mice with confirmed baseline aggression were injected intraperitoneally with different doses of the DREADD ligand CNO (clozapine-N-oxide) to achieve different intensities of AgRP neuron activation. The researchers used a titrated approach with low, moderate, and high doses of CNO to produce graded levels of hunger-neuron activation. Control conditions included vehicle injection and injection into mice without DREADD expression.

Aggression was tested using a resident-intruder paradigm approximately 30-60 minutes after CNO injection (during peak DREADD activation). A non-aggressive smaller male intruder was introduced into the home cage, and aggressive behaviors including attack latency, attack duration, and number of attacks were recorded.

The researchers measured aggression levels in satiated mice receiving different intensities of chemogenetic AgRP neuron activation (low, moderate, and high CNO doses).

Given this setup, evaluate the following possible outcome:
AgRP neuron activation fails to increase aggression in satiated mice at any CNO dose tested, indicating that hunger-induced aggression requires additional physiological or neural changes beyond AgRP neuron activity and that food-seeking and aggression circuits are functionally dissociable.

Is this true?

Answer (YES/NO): NO